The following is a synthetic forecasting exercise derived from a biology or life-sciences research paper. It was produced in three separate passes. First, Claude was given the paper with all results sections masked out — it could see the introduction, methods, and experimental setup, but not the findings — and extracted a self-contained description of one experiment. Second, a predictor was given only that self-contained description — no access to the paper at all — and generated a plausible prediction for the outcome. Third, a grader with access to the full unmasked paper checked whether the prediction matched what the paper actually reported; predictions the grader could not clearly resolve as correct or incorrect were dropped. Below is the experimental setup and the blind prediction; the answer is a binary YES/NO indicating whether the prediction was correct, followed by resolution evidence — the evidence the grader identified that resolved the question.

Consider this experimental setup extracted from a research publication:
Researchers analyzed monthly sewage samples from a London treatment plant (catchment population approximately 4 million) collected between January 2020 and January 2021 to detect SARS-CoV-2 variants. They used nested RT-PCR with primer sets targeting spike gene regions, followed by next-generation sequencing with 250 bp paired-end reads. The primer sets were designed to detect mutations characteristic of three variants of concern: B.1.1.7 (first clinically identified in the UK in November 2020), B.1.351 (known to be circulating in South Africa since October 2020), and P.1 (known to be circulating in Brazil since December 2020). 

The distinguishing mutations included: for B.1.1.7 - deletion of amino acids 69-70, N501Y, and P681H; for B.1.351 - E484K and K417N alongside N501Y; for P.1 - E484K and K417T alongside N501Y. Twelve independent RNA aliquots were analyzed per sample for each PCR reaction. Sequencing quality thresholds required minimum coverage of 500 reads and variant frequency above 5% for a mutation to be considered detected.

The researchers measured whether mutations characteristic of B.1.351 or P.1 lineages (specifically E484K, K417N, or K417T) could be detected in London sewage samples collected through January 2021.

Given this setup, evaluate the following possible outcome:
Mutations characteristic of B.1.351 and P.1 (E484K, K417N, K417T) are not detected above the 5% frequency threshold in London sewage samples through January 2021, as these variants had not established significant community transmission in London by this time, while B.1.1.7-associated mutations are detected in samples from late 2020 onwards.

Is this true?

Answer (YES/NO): YES